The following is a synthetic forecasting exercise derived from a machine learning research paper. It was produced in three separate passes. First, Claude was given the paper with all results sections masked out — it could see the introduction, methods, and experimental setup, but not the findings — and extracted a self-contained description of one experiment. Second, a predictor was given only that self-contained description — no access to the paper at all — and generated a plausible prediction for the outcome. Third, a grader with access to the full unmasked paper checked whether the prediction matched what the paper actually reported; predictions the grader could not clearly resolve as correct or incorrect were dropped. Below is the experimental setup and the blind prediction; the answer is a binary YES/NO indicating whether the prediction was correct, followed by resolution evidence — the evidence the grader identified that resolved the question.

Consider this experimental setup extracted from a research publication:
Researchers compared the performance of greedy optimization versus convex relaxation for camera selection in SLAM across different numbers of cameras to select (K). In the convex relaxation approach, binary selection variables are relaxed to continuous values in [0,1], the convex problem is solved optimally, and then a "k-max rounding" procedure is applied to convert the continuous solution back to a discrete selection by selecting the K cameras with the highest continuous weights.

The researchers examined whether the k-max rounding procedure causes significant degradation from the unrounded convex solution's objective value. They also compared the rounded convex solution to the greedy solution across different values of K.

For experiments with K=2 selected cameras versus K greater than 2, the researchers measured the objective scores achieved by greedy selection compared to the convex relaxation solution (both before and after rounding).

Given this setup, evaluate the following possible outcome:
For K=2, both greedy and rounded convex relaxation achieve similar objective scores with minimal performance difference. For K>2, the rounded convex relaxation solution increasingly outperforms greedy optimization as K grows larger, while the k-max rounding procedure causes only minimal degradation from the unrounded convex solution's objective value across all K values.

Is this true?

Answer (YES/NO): NO